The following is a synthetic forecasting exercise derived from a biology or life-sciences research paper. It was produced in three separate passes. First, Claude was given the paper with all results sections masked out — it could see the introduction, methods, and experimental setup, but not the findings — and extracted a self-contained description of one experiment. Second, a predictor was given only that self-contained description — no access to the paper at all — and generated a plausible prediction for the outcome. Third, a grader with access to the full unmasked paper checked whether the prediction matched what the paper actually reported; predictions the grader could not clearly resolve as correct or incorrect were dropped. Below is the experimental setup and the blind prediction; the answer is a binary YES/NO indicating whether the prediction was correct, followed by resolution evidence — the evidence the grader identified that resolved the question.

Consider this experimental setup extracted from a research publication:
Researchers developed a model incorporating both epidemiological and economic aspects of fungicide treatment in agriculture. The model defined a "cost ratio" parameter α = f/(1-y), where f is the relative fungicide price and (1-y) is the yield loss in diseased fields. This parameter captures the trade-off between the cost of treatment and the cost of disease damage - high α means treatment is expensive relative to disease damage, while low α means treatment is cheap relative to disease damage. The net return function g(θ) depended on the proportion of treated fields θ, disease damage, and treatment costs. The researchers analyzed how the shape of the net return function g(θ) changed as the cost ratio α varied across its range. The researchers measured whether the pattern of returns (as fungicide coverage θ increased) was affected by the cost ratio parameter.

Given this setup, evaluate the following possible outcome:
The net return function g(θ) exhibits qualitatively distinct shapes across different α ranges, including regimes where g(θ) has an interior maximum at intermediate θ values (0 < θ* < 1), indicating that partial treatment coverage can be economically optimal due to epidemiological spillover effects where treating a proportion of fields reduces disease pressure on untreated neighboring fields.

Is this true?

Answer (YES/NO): NO